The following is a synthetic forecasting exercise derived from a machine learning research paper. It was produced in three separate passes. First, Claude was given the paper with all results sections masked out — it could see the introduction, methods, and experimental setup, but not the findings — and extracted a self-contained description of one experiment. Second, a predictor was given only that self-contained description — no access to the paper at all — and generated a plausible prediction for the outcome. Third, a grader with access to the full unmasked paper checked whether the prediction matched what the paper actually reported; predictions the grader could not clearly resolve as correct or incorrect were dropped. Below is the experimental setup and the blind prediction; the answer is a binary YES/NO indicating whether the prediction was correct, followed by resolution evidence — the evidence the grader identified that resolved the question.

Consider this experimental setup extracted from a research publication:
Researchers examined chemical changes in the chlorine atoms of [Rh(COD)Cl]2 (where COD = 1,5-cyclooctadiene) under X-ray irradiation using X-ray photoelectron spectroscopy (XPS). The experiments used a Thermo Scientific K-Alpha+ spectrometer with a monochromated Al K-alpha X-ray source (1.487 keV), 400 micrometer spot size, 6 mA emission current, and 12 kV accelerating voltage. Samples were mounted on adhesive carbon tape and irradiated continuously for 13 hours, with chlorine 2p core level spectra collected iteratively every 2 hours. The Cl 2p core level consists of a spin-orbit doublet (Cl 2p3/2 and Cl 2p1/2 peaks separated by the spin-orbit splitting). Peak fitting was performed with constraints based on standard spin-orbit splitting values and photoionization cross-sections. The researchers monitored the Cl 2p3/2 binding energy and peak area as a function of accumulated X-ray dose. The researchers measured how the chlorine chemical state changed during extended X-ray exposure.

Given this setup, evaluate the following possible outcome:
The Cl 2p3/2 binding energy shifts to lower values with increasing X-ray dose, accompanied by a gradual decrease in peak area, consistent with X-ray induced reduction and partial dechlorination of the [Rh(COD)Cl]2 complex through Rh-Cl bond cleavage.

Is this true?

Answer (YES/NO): NO